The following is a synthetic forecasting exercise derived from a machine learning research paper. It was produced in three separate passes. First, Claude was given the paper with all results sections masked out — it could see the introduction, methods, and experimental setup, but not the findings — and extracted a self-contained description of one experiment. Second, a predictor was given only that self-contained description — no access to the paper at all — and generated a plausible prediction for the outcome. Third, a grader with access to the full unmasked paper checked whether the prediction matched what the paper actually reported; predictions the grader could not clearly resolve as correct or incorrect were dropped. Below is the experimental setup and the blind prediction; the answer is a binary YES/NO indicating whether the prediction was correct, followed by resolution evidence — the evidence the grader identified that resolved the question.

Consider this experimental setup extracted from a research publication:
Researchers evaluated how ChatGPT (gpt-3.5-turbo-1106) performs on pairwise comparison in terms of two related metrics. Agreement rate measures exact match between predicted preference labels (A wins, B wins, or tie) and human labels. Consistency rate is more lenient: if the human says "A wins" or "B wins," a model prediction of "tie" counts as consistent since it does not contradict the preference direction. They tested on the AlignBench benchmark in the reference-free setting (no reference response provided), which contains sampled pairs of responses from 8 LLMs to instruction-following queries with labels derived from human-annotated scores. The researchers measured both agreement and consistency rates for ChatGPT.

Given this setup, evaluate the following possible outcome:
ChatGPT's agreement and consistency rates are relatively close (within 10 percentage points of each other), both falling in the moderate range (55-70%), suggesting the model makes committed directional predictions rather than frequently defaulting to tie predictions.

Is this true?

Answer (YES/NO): NO